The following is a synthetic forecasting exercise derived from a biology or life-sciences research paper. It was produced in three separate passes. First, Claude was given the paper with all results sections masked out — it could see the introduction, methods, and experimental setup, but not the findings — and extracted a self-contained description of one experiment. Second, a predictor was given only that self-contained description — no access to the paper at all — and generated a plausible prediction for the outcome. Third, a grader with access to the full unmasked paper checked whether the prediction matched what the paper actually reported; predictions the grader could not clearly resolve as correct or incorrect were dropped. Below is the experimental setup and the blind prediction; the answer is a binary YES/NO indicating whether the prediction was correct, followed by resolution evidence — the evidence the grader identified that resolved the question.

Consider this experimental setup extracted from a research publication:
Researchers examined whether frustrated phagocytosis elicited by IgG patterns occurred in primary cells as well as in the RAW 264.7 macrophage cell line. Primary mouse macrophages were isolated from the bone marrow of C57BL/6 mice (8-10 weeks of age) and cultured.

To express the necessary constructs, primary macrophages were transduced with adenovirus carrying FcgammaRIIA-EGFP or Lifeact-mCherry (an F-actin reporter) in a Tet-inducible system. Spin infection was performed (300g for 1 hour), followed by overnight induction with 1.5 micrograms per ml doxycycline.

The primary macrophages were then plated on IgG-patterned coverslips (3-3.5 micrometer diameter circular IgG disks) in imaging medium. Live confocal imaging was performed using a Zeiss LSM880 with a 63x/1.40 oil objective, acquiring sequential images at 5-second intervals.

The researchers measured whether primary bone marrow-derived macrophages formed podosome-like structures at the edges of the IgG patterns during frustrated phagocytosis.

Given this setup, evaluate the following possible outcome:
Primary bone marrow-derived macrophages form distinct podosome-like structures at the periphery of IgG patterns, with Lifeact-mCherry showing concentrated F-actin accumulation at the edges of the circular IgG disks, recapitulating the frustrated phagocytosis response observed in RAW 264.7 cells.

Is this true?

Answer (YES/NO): YES